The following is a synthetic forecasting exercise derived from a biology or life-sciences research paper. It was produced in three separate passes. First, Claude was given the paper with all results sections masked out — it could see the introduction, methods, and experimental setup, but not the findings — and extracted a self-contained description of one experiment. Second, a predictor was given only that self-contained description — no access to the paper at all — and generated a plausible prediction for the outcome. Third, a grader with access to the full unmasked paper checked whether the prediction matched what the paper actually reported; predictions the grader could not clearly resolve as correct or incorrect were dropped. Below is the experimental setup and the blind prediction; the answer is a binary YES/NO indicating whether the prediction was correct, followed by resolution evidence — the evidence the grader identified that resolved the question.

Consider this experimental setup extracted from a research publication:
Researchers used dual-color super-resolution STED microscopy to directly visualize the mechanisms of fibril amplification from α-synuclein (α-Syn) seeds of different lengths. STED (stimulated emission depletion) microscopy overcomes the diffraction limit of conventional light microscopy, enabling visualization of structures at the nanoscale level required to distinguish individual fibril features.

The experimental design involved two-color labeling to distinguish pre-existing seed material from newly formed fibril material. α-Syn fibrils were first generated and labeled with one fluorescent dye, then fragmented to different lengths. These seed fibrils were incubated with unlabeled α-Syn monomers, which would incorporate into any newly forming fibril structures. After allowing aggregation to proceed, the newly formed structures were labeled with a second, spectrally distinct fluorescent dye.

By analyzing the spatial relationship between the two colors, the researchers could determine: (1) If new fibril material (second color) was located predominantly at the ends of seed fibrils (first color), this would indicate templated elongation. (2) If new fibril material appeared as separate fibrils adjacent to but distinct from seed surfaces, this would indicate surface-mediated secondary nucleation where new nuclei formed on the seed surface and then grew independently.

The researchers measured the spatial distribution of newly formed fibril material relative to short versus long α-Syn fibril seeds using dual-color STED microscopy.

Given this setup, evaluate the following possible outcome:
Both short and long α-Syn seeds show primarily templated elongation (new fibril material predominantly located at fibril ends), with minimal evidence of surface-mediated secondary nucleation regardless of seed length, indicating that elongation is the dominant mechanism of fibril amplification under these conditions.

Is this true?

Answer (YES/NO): NO